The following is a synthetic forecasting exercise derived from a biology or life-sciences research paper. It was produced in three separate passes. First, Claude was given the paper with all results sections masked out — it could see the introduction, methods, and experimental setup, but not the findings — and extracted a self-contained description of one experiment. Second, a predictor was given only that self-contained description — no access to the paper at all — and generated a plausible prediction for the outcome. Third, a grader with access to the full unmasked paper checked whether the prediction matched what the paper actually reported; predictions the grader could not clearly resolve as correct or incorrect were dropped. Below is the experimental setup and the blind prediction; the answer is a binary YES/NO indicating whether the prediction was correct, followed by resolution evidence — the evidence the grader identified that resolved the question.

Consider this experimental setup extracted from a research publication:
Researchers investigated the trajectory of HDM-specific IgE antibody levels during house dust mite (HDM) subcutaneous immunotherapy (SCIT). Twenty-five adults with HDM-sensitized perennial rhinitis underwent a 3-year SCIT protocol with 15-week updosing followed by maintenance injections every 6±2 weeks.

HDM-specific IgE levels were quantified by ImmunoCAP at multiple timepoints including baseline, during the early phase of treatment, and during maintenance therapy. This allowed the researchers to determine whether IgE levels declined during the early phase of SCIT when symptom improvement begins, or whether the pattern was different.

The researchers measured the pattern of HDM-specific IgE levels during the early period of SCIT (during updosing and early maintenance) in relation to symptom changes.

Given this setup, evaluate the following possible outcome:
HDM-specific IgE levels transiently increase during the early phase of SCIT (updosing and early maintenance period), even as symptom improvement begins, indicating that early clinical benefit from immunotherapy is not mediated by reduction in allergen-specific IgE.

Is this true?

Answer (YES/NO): YES